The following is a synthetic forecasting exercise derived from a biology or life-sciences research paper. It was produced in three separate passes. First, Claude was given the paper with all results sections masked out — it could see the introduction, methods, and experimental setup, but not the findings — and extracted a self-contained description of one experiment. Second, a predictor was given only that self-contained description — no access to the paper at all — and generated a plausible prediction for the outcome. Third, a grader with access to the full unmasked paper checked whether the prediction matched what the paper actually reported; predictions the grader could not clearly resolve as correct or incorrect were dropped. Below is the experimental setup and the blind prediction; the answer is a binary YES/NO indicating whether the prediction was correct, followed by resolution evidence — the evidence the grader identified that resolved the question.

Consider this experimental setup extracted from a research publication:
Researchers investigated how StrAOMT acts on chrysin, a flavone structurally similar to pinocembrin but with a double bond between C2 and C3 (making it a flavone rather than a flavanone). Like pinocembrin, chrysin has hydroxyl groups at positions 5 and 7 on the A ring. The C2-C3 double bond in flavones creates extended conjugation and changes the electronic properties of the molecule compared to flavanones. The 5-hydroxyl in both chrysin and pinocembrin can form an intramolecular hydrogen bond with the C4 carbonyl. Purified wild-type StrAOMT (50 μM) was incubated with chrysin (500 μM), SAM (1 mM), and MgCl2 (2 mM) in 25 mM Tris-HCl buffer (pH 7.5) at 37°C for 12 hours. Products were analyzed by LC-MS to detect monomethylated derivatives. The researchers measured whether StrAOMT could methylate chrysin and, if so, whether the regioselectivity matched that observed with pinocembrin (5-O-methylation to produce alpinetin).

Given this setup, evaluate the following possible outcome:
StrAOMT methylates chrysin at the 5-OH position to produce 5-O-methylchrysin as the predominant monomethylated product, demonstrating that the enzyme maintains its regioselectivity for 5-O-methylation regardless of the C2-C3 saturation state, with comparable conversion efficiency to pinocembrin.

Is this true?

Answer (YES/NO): NO